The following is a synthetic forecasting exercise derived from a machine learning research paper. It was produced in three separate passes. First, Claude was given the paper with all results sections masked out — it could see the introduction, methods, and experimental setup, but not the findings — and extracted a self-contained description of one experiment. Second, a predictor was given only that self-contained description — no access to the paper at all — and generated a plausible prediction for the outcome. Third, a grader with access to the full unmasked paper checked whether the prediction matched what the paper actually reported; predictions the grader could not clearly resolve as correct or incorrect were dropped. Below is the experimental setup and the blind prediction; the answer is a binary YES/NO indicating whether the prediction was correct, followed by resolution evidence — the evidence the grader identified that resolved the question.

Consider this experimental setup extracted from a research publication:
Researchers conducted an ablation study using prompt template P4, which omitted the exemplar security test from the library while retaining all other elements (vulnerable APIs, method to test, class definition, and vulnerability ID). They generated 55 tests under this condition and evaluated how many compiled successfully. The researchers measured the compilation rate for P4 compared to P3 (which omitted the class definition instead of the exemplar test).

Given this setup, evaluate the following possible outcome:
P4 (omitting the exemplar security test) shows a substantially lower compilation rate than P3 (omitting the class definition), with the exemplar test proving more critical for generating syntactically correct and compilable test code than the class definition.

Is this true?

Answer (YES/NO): NO